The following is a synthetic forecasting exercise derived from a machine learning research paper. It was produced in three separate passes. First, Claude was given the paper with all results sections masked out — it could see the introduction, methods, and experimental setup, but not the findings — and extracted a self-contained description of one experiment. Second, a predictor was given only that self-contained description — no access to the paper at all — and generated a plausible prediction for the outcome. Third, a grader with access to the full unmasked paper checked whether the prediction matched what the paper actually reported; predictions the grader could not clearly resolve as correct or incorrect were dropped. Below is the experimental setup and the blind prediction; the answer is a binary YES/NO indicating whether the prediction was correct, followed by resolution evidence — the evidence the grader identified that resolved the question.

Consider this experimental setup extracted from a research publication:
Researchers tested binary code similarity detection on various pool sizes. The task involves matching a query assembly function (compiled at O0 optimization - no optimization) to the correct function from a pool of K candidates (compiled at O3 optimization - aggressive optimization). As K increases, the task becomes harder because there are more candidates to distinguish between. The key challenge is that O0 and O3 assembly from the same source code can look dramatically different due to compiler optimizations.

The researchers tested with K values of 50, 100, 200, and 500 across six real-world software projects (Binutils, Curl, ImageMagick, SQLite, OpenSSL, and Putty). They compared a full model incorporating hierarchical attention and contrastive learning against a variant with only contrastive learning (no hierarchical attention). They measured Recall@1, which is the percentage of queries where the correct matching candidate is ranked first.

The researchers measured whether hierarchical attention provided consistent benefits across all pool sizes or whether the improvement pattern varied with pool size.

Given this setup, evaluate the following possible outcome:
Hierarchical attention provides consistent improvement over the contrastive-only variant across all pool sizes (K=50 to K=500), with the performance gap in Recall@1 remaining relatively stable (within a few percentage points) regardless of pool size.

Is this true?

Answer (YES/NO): NO